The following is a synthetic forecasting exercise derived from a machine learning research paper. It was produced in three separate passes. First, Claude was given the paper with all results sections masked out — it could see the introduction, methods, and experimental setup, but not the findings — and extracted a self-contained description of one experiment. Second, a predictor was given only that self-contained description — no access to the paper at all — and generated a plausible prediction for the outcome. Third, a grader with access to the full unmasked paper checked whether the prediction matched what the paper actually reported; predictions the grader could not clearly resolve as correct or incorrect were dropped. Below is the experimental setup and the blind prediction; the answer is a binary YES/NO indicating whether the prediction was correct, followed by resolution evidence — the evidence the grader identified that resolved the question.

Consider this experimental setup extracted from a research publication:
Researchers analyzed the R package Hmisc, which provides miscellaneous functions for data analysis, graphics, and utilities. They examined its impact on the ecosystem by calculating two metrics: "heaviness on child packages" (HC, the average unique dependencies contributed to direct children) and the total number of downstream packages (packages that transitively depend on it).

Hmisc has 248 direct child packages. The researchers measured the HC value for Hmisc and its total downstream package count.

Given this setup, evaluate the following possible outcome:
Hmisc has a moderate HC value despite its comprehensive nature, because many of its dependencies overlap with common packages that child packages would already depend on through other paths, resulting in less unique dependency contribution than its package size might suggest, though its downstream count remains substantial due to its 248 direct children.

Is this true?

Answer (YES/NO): NO